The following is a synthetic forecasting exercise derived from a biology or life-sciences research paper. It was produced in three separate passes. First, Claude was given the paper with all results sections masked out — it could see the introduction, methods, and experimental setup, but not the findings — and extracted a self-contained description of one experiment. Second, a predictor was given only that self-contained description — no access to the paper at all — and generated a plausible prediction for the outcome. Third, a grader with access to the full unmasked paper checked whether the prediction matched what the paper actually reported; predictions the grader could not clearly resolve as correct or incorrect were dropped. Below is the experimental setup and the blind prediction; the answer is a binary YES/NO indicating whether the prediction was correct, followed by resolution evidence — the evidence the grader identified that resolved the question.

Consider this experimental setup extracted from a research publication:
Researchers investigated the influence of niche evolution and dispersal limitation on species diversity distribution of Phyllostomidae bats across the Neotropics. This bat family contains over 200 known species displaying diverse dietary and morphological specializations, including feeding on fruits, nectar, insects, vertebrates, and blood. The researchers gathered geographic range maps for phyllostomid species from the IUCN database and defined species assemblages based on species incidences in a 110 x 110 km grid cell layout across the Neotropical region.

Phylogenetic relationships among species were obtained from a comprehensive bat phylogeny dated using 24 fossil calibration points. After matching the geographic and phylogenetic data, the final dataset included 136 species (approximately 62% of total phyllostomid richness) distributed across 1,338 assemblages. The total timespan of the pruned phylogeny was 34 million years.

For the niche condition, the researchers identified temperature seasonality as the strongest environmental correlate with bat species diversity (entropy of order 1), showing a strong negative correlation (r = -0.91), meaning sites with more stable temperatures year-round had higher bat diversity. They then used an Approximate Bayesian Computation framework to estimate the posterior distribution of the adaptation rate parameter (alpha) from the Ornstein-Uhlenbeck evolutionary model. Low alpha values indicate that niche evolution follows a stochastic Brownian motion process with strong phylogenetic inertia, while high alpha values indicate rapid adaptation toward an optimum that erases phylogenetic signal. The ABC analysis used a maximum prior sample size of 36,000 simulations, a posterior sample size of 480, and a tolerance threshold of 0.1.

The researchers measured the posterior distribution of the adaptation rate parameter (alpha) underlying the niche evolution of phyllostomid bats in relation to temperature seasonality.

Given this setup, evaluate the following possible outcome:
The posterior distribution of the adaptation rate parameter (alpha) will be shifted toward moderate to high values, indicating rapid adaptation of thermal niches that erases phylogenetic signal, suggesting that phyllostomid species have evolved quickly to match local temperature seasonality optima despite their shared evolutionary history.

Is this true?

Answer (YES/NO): NO